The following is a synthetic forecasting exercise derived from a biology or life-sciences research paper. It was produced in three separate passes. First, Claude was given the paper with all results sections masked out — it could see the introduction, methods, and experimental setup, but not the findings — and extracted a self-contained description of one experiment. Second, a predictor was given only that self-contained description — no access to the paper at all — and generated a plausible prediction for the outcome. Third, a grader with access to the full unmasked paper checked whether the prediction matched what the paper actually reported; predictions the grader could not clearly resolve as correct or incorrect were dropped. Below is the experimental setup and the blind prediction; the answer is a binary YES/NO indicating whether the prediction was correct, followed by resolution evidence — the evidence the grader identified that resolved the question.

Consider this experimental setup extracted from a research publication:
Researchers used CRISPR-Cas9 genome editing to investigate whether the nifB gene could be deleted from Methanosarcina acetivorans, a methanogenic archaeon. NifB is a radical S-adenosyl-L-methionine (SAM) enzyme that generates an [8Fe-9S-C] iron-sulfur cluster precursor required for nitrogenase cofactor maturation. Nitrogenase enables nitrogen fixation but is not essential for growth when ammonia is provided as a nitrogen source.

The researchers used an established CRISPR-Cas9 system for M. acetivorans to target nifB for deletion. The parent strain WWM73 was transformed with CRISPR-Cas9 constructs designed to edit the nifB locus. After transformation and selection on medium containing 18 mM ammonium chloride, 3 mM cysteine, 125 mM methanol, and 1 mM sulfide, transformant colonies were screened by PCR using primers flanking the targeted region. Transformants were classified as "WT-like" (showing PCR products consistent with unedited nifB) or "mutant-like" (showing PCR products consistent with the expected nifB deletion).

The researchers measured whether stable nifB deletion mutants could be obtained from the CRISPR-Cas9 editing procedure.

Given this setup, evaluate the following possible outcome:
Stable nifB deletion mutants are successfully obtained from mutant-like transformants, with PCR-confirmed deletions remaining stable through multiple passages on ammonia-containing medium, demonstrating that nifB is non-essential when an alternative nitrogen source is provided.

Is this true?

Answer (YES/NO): NO